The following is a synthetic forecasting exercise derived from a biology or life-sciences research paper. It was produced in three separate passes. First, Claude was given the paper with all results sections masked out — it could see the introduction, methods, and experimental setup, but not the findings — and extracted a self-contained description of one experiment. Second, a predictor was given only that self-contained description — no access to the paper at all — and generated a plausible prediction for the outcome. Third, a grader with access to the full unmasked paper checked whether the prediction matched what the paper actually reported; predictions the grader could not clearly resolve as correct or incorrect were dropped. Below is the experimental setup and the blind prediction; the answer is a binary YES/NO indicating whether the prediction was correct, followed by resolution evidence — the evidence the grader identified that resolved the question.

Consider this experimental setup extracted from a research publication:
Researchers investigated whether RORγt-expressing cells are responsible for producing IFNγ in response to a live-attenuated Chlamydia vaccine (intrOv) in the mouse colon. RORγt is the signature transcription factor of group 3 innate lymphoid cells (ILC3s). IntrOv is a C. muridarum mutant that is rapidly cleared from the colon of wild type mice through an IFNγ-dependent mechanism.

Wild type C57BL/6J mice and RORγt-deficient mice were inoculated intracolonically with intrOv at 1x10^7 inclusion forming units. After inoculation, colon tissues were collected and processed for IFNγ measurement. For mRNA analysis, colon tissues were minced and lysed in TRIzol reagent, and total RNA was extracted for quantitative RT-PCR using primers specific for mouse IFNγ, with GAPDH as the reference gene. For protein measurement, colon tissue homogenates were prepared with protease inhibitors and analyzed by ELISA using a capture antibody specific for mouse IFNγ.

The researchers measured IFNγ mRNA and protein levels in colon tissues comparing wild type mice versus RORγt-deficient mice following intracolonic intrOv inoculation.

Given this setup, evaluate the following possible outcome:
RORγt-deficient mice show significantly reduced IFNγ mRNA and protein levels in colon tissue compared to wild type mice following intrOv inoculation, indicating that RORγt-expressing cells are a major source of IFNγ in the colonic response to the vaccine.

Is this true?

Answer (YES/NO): YES